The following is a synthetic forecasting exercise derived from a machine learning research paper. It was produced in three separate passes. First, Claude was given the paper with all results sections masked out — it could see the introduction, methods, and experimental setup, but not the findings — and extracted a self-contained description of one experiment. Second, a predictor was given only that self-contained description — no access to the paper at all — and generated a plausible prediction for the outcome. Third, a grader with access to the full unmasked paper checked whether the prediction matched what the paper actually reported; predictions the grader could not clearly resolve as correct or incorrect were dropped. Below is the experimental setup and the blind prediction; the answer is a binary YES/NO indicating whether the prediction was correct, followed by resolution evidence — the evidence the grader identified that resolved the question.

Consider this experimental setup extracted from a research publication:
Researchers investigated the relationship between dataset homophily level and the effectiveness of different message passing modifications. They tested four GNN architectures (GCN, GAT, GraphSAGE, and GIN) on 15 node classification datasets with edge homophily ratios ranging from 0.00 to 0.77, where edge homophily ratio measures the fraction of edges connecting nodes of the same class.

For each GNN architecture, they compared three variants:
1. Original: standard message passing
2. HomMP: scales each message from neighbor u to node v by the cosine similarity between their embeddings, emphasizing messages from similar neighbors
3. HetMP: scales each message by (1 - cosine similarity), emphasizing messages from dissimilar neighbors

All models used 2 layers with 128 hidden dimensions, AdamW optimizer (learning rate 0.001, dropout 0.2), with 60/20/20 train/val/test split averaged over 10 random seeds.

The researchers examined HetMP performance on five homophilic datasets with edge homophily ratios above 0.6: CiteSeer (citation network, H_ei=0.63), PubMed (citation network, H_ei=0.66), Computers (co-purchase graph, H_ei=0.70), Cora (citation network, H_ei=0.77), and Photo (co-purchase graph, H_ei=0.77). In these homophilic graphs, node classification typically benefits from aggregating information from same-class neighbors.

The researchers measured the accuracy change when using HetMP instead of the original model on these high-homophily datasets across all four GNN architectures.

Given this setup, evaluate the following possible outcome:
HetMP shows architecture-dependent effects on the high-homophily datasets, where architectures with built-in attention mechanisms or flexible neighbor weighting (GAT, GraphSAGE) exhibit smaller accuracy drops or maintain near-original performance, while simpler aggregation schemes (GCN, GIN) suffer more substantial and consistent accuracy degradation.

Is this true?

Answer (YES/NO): NO